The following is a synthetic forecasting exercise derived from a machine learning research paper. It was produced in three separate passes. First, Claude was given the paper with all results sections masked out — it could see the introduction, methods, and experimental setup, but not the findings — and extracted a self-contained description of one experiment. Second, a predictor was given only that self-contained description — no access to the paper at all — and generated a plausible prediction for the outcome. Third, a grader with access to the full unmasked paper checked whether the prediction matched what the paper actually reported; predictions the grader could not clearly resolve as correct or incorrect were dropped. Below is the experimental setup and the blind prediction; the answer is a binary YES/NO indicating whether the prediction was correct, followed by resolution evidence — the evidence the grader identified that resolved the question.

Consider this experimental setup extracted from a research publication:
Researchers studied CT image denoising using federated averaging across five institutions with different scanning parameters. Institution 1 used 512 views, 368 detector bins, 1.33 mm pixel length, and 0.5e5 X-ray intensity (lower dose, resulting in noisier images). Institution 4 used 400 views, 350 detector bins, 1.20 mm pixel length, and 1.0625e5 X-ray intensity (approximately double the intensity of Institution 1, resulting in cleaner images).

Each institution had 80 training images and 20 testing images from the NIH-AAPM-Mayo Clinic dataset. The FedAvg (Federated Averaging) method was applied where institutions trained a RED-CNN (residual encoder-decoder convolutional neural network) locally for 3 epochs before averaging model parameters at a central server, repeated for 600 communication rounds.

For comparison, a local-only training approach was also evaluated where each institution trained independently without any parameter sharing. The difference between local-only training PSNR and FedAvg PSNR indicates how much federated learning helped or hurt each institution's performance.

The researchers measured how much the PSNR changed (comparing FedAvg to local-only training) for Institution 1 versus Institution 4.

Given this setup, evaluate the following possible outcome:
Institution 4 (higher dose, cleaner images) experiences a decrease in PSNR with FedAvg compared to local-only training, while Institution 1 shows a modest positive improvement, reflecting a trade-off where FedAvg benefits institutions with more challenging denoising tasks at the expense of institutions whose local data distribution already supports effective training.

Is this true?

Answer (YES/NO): NO